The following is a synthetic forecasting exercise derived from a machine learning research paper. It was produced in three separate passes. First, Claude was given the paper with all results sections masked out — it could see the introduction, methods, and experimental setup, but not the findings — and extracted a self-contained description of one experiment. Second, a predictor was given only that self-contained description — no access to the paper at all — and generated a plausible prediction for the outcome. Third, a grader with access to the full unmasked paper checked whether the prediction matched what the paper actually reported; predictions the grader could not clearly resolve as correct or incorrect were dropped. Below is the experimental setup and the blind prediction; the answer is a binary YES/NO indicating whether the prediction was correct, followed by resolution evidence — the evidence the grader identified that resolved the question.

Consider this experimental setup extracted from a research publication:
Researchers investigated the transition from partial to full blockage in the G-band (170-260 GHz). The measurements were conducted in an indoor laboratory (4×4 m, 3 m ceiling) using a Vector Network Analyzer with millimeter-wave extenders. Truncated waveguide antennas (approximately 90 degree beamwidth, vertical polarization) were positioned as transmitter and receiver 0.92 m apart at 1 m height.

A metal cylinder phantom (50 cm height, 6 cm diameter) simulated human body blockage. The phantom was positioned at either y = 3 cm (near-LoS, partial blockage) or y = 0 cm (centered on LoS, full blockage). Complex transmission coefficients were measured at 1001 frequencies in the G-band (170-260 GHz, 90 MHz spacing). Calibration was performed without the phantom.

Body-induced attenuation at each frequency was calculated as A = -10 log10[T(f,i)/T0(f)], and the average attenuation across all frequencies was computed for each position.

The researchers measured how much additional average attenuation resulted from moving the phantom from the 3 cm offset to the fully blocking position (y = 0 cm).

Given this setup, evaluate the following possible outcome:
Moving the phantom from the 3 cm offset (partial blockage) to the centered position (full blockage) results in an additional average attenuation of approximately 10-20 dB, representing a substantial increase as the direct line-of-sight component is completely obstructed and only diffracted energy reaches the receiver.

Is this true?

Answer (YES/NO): YES